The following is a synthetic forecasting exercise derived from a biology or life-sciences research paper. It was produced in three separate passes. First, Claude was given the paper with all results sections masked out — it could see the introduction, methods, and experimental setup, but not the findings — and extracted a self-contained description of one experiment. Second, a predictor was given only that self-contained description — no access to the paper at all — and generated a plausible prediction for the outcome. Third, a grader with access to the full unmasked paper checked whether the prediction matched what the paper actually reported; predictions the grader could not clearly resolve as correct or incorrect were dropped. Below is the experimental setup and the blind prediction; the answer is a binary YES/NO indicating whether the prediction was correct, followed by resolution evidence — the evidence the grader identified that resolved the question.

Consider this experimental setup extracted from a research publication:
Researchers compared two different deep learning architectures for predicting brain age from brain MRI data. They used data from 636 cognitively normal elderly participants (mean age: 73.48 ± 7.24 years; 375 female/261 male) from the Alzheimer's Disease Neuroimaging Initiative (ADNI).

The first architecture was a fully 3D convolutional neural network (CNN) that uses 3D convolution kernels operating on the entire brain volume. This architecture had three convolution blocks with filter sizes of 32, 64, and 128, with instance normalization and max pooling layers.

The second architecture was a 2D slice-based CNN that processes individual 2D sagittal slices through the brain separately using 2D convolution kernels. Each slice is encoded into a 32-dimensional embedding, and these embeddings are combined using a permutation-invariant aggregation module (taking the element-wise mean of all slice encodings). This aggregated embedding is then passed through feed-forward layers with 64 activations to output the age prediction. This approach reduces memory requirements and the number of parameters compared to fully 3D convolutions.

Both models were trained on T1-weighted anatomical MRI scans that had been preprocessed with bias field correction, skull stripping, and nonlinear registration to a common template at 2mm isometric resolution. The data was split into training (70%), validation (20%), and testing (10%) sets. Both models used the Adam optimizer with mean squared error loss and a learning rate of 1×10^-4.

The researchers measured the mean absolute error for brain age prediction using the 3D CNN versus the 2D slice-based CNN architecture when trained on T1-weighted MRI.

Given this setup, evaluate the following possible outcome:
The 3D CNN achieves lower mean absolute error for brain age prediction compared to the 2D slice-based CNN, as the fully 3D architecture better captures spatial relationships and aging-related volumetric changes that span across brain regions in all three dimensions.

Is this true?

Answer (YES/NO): NO